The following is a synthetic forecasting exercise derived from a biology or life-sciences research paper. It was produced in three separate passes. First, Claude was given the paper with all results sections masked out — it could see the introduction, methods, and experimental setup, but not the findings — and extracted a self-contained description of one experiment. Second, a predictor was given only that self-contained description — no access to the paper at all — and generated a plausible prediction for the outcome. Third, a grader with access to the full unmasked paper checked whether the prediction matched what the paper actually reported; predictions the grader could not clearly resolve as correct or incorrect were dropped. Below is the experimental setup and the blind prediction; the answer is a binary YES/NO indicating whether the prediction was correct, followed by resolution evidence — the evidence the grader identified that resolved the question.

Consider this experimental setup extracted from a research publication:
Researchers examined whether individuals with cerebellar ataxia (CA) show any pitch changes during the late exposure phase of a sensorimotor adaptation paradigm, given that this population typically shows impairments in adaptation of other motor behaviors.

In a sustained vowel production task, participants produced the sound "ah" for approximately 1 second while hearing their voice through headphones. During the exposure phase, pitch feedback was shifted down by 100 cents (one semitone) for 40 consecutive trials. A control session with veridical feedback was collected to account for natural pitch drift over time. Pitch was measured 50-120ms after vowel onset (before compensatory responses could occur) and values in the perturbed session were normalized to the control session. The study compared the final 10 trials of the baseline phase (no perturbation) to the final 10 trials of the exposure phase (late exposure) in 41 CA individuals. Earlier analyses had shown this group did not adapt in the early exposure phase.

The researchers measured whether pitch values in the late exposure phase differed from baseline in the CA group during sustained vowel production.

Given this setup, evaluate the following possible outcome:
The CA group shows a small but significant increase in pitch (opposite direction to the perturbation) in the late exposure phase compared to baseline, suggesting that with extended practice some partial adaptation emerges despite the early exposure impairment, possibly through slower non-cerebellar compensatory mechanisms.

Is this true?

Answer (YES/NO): NO